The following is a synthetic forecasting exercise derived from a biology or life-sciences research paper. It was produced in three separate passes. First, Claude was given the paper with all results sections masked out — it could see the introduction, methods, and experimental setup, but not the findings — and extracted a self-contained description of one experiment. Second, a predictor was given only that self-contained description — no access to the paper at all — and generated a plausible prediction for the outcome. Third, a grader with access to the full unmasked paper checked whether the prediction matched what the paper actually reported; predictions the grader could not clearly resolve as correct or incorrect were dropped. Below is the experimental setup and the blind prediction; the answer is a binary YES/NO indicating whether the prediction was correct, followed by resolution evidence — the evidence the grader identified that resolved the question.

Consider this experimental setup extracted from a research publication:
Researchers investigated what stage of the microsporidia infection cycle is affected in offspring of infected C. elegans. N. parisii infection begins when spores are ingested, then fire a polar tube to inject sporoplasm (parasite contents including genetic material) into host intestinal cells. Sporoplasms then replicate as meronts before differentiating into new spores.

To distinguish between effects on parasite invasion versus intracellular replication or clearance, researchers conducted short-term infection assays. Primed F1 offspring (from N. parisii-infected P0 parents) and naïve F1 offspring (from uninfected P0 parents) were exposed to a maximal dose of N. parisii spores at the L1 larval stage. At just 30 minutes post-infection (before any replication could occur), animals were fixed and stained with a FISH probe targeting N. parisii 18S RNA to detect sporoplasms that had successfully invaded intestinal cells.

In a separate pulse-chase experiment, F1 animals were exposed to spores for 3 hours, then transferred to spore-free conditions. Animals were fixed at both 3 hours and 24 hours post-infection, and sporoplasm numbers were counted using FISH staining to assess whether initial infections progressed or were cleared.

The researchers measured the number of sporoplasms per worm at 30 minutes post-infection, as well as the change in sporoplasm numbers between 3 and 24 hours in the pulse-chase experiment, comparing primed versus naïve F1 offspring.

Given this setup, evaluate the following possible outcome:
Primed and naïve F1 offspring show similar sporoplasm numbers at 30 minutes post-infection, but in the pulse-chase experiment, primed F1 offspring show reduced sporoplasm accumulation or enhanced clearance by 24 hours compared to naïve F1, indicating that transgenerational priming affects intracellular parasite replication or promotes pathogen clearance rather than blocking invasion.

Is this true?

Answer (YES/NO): NO